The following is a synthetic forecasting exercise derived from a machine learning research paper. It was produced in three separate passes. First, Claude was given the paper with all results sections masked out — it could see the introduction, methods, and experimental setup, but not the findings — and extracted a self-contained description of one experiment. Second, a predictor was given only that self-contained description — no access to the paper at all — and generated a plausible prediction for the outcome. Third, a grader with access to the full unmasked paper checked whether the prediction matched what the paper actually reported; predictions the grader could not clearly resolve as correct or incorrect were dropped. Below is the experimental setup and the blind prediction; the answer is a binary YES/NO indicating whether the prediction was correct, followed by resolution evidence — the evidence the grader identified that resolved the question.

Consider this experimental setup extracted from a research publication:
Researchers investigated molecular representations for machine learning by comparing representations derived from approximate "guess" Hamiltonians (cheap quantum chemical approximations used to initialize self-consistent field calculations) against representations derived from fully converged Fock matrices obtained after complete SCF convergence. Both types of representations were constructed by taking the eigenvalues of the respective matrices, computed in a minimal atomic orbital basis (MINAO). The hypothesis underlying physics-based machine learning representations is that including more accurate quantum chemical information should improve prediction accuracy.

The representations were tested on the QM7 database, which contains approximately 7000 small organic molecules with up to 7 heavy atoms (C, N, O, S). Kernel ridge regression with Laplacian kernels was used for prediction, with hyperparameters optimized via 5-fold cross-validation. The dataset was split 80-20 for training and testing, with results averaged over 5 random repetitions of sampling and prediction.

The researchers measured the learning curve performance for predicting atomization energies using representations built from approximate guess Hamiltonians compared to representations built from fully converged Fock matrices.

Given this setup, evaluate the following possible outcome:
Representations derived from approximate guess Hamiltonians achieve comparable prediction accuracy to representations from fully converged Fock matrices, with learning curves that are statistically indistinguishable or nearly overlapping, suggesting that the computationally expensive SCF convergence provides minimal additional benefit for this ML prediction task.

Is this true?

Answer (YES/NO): NO